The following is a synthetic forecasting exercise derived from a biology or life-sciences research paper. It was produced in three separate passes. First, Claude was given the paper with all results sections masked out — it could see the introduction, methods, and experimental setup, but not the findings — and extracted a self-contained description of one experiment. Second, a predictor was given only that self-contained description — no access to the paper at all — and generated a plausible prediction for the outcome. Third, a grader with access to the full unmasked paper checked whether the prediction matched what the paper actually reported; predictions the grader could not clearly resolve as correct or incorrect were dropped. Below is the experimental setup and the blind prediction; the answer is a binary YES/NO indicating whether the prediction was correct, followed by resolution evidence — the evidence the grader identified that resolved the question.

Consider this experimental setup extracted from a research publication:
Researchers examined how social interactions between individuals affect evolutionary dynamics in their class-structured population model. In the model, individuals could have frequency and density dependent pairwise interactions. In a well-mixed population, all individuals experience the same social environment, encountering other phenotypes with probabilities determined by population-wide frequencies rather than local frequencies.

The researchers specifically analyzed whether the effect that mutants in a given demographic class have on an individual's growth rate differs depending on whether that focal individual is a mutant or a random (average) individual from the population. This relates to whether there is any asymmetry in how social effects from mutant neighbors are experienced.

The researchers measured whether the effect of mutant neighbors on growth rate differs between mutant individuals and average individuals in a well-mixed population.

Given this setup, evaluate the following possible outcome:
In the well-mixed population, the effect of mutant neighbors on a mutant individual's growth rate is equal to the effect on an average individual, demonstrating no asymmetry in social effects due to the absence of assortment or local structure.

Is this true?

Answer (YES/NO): YES